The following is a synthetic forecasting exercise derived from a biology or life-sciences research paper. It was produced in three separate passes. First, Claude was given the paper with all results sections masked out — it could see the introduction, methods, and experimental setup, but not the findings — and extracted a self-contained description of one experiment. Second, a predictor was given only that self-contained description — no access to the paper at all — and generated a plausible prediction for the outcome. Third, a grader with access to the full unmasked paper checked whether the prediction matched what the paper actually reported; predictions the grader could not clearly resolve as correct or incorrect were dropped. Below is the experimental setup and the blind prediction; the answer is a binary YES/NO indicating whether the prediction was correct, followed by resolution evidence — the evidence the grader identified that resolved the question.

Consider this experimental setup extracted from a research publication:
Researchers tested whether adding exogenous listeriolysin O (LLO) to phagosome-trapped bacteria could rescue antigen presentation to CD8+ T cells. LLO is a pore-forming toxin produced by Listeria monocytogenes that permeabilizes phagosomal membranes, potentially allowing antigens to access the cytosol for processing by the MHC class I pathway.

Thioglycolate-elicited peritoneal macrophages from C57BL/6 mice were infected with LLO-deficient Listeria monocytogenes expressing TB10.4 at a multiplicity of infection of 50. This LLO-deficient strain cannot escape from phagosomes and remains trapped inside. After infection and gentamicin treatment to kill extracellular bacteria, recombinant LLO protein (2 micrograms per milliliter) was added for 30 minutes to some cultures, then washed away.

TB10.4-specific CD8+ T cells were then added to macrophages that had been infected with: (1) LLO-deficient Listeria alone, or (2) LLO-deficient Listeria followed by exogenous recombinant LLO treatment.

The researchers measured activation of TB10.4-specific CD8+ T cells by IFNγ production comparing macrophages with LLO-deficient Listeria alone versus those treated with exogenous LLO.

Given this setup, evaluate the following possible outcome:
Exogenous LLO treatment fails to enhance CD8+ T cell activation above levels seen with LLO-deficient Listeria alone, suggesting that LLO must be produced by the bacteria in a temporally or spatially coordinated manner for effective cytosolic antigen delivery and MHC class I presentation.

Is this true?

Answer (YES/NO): NO